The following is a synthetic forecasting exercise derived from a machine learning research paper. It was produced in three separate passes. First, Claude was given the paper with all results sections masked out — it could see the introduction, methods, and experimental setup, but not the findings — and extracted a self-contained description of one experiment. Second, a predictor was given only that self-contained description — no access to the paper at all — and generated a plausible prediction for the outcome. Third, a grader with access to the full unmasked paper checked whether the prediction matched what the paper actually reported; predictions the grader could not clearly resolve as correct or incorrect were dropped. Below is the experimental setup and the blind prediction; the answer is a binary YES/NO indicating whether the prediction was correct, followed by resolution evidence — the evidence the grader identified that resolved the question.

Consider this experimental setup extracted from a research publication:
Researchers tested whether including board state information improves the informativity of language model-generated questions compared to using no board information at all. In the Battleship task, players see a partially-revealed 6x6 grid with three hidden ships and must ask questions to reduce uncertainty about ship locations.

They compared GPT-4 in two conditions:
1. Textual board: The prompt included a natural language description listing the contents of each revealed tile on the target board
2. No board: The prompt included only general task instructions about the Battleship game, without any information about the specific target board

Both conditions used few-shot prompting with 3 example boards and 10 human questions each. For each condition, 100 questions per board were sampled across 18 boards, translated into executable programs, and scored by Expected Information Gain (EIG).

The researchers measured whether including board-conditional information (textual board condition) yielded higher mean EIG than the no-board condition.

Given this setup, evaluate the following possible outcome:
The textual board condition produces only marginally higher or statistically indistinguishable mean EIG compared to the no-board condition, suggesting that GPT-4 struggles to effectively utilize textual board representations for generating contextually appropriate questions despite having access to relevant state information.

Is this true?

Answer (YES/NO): NO